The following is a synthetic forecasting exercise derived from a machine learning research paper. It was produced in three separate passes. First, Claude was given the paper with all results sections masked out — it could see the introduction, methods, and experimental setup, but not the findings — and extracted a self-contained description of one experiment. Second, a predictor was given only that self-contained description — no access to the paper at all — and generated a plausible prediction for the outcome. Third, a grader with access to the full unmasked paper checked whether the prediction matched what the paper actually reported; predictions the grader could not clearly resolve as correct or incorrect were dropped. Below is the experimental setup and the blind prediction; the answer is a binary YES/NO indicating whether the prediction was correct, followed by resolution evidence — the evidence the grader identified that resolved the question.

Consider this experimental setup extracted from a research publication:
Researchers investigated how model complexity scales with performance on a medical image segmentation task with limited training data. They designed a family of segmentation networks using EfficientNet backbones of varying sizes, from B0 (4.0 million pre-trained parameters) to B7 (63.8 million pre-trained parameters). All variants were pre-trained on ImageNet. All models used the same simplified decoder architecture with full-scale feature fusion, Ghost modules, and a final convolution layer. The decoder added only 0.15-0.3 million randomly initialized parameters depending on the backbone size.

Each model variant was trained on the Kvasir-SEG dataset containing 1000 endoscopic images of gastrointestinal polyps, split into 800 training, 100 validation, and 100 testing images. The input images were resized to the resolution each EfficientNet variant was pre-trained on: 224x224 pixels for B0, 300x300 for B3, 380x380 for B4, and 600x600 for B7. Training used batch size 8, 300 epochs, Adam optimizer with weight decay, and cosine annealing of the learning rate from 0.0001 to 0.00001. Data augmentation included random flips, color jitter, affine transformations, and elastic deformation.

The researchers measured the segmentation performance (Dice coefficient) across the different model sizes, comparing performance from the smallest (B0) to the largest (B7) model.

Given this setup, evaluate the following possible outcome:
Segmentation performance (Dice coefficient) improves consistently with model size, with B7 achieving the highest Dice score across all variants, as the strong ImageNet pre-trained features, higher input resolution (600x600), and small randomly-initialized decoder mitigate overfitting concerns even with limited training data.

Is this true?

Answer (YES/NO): NO